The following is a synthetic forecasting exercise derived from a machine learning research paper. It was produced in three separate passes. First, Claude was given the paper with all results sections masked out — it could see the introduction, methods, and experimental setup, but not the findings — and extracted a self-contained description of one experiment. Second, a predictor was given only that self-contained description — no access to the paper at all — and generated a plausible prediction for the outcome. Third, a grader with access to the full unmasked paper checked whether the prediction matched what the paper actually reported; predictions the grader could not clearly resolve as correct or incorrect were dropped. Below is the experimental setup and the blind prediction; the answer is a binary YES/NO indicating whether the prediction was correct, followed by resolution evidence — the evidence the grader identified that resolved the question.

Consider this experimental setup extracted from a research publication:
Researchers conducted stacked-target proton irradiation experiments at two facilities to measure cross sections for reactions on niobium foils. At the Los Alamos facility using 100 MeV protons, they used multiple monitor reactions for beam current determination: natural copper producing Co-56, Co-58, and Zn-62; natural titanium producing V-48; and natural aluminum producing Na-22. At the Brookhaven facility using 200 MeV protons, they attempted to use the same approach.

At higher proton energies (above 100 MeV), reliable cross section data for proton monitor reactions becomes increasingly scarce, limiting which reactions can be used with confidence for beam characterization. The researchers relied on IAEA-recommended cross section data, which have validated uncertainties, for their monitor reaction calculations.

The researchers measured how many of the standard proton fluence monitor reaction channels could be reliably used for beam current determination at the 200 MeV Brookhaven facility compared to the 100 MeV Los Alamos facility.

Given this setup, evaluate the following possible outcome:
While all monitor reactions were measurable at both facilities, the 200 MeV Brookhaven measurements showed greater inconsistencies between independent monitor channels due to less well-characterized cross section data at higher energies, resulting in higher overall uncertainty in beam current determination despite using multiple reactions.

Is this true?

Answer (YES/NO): NO